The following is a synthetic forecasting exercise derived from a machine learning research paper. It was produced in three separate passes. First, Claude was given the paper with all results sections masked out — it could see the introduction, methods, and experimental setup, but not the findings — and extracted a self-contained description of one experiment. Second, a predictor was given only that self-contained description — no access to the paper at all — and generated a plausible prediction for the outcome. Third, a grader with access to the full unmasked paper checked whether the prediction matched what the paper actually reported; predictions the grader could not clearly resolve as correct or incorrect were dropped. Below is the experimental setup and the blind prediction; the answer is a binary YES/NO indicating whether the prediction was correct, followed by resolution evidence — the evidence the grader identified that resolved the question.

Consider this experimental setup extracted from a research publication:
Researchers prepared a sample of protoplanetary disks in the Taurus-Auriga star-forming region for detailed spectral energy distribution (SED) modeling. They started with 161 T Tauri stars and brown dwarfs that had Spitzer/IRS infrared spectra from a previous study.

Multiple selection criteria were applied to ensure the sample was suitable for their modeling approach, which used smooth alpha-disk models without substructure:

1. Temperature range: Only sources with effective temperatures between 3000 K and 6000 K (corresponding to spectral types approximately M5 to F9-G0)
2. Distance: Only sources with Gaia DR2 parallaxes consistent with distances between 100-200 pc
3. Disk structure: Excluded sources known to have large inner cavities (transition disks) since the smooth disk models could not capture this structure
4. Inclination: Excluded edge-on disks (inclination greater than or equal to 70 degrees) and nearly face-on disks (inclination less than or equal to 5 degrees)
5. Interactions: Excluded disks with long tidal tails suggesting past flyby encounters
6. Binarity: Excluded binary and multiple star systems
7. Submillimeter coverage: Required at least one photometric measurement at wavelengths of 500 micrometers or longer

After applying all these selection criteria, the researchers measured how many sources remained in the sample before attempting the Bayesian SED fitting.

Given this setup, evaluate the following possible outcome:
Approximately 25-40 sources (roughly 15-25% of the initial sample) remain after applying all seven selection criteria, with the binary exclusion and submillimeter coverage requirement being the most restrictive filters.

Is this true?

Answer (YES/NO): YES